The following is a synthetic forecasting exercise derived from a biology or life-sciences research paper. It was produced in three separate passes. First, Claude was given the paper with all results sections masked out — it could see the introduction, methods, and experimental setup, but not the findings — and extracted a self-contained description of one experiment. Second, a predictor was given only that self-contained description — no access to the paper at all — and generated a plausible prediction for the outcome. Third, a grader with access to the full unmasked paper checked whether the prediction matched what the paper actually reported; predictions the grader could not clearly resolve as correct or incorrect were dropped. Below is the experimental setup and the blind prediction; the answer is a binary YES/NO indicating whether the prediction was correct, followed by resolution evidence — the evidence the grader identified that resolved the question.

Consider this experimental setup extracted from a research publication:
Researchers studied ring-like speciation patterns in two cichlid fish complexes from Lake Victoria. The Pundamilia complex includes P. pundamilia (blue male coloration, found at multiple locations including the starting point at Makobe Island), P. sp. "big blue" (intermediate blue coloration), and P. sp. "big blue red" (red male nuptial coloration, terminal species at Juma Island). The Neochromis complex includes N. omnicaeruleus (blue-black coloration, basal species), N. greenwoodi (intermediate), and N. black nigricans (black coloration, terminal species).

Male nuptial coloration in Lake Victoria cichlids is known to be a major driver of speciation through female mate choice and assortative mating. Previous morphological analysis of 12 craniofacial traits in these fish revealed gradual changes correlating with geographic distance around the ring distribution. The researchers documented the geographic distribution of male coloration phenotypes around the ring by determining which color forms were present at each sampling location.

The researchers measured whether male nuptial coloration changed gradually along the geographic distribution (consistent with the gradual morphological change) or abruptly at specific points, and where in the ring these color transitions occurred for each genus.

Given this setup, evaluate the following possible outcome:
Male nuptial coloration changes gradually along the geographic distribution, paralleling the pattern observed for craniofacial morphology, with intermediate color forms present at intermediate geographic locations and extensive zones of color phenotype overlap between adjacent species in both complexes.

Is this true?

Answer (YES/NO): NO